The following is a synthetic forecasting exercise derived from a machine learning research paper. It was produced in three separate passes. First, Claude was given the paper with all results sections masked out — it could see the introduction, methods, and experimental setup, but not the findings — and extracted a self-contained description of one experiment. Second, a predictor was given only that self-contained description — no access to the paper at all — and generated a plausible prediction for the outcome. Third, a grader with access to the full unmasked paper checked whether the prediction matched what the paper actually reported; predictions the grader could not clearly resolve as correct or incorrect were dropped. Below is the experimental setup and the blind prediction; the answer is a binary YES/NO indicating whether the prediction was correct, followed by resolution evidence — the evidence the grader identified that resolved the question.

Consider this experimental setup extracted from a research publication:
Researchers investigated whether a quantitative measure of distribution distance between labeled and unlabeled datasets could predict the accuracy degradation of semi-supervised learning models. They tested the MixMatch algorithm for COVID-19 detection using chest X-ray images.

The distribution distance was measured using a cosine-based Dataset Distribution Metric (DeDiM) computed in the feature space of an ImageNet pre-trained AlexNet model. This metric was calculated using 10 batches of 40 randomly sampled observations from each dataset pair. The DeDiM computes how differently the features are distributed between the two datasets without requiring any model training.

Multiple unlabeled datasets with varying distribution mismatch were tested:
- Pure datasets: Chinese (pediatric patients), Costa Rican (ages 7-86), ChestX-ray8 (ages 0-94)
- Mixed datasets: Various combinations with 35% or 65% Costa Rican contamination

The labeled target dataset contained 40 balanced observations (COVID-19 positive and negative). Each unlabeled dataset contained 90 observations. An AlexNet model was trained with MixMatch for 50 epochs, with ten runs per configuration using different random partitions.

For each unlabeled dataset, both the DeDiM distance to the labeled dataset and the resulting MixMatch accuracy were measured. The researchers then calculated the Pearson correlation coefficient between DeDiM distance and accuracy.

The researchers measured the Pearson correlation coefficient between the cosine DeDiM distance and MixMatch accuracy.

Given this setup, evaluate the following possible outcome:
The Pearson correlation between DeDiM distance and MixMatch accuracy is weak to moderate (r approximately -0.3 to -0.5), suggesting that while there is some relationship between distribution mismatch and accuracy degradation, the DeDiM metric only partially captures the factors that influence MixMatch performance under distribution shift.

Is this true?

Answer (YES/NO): NO